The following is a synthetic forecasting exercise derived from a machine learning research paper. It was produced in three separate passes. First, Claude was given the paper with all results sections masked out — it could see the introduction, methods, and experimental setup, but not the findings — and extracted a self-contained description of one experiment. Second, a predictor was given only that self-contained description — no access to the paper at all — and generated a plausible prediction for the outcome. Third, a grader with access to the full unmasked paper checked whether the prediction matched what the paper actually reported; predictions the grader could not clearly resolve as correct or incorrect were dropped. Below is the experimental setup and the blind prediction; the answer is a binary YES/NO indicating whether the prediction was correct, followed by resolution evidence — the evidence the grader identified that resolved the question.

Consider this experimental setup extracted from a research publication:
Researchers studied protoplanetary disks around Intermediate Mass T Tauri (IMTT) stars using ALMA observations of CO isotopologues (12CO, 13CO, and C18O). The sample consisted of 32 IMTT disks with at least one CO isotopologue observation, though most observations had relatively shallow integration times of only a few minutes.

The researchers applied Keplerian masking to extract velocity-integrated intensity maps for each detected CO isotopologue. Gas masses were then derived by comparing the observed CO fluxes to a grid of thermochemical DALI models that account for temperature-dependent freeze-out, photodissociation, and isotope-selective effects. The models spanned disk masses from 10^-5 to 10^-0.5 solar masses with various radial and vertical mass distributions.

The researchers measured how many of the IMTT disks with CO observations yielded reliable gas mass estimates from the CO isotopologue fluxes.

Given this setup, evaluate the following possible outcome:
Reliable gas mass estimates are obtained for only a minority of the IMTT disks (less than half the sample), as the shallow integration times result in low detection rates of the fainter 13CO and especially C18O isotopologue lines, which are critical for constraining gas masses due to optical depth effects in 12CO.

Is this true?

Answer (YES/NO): YES